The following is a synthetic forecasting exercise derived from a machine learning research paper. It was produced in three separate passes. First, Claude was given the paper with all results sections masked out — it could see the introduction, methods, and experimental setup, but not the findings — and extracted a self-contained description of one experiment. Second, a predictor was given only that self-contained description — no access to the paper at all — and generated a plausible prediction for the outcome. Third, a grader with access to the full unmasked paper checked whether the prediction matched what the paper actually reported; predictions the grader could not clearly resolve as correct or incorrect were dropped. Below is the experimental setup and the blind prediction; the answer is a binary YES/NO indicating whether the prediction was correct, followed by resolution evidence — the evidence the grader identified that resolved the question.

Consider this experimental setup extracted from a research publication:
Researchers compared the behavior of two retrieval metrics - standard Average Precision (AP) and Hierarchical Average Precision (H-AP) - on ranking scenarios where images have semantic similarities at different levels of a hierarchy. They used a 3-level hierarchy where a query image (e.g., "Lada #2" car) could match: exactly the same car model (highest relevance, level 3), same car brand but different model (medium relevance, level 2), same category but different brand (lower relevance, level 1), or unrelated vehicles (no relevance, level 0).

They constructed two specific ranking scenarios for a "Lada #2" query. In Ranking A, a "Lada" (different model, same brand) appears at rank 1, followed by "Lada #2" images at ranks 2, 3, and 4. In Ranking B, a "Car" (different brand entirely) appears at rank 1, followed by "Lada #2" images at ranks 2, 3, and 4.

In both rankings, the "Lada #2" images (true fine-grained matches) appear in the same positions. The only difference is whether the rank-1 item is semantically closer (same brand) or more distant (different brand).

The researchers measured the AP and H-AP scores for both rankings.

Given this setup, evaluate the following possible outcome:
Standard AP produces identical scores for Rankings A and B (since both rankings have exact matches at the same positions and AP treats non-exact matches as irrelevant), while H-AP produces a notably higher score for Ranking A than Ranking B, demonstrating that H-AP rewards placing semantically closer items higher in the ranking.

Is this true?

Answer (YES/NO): YES